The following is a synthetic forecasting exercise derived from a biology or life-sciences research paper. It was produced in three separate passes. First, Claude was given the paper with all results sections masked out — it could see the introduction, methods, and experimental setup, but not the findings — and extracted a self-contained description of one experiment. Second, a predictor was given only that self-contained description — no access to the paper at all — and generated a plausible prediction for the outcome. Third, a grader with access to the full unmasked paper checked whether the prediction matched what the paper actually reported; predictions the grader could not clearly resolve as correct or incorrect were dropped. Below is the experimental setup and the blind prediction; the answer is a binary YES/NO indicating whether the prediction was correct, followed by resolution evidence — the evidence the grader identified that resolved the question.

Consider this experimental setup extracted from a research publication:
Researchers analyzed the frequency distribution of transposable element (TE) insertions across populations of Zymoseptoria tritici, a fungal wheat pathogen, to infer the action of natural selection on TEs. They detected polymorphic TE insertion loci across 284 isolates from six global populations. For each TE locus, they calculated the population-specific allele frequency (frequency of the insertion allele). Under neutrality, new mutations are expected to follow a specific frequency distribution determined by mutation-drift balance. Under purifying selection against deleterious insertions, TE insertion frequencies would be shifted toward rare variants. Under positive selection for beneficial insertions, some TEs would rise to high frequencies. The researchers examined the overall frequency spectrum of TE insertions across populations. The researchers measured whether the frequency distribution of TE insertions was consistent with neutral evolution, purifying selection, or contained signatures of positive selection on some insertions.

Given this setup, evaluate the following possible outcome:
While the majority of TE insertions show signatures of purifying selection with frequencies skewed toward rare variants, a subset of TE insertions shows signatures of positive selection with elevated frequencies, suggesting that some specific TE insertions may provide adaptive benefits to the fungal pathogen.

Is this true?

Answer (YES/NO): YES